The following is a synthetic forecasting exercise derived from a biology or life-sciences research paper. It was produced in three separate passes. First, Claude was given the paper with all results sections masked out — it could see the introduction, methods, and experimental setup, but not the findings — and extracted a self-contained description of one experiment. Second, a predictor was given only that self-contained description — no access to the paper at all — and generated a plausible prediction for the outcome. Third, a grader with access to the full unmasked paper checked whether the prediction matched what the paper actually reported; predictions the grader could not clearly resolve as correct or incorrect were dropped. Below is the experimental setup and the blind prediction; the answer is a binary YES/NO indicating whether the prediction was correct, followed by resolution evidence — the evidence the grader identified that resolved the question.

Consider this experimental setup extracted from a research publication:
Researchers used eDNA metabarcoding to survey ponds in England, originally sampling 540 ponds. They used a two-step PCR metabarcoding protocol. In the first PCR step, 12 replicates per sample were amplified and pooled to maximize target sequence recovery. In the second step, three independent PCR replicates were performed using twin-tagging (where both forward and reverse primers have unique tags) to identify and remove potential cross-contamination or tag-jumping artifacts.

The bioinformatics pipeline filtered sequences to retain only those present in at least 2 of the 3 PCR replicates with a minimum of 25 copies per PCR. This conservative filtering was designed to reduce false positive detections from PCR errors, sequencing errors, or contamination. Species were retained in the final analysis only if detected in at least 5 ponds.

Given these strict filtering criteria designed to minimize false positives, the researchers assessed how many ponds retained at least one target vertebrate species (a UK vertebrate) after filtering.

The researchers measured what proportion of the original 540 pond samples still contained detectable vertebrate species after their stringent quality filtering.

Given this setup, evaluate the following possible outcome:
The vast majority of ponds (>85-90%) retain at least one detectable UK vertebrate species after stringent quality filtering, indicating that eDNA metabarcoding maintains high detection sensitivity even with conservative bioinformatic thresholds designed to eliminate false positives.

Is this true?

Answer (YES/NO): NO